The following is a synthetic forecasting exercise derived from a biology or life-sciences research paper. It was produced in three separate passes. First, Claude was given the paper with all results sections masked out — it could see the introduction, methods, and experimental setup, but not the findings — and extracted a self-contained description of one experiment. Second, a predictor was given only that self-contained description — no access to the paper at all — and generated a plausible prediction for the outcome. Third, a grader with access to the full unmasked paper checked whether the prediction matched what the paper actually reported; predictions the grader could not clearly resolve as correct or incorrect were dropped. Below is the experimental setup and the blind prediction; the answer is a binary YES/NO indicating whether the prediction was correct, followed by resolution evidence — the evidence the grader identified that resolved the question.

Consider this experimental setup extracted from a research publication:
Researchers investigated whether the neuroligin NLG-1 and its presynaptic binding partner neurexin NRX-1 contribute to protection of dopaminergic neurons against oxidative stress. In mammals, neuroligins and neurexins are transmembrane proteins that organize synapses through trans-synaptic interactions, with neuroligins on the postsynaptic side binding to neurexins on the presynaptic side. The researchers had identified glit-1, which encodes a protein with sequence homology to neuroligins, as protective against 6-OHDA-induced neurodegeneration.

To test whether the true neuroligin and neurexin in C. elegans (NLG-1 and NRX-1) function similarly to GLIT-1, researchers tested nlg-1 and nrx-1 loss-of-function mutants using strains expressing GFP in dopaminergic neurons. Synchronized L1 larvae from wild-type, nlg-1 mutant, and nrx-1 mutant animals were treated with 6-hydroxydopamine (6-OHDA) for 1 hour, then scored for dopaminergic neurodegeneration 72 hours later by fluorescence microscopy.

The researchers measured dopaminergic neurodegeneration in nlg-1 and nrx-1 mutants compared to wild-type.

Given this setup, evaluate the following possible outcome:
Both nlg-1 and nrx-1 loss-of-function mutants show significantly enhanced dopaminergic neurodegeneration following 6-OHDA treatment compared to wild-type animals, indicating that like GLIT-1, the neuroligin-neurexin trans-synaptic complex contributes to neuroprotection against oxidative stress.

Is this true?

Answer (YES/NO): NO